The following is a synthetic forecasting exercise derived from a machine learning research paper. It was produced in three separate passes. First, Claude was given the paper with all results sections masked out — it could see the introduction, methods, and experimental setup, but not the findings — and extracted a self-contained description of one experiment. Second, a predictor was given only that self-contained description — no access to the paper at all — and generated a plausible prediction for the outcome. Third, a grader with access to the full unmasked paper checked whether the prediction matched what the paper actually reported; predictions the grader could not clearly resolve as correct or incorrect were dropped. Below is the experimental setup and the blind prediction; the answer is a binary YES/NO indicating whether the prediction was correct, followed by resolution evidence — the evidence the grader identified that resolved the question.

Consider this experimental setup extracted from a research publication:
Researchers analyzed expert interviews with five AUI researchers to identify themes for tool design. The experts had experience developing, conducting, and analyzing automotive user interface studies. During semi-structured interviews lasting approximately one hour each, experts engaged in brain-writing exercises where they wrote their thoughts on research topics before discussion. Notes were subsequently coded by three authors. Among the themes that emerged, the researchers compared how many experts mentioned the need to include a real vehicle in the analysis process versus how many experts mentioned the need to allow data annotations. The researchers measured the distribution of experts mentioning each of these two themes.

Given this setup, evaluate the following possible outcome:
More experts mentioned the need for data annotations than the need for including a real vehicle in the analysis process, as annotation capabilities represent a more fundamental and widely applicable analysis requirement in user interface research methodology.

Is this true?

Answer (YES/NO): NO